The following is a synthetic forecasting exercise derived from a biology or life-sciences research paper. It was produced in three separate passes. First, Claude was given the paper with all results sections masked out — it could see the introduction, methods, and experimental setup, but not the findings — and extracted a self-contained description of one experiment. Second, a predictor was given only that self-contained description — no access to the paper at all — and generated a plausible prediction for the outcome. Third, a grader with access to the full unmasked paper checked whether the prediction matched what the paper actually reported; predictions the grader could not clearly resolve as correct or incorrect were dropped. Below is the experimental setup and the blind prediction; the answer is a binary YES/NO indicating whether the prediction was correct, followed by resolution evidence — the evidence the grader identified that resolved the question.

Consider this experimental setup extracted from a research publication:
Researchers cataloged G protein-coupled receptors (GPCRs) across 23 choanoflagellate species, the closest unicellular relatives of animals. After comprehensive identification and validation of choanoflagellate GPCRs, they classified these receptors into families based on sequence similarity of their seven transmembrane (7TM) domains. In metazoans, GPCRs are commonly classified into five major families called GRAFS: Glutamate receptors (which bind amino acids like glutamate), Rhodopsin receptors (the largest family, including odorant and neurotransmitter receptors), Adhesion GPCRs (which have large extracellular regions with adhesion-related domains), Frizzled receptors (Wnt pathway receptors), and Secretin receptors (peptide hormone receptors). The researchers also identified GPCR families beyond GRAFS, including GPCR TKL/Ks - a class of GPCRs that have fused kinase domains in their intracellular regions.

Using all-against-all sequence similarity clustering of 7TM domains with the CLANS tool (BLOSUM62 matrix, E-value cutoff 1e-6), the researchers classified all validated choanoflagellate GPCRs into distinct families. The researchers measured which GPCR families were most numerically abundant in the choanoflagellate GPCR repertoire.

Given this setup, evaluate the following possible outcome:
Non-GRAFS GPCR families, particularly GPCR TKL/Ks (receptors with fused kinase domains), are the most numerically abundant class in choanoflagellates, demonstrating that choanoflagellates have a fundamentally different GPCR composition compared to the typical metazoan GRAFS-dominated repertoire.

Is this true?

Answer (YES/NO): NO